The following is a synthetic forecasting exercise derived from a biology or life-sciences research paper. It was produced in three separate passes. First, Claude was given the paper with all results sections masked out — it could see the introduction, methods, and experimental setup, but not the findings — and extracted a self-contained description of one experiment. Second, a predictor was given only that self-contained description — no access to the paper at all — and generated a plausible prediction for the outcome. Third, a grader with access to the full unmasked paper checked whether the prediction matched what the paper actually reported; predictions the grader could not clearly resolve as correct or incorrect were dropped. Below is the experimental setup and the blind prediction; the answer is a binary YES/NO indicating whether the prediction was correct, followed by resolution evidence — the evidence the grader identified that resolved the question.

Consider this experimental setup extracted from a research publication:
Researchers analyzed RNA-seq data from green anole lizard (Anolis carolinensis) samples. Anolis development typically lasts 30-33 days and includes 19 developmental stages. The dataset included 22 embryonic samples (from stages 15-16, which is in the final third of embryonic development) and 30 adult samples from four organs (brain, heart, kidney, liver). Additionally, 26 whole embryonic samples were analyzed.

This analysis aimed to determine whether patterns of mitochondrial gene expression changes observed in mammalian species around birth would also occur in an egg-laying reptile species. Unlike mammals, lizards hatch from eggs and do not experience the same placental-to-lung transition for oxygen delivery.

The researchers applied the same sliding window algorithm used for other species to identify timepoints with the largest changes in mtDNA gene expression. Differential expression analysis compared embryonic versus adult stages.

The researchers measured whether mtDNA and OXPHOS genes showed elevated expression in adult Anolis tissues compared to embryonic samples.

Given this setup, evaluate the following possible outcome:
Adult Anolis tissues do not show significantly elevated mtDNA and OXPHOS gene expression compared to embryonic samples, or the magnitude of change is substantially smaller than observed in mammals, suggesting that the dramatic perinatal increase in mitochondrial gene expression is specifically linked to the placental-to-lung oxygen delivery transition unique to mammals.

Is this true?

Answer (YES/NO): NO